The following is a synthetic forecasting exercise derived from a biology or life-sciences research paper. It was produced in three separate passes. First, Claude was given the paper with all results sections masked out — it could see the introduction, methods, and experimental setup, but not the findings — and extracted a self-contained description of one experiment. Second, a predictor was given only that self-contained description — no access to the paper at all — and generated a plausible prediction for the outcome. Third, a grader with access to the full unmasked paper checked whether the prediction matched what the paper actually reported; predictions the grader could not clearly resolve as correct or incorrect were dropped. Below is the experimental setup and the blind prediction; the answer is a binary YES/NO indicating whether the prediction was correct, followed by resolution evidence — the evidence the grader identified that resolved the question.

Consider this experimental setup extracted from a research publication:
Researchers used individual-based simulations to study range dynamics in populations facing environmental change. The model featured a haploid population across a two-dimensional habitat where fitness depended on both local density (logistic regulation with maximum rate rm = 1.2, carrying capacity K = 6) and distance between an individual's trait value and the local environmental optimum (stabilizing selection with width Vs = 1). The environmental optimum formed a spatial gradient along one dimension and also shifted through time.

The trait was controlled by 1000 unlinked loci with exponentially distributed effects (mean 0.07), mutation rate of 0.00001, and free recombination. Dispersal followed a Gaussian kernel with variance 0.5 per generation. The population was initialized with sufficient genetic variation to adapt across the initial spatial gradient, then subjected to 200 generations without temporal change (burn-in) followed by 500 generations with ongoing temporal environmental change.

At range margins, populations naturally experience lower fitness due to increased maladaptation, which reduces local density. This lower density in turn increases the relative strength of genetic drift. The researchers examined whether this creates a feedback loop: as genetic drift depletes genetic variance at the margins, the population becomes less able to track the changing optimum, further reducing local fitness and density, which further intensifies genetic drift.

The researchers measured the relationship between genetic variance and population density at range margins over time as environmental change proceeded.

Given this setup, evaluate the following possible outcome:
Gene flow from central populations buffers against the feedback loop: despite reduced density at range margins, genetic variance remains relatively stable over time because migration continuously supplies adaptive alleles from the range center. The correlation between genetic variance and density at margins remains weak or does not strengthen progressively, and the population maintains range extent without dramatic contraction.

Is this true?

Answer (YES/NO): NO